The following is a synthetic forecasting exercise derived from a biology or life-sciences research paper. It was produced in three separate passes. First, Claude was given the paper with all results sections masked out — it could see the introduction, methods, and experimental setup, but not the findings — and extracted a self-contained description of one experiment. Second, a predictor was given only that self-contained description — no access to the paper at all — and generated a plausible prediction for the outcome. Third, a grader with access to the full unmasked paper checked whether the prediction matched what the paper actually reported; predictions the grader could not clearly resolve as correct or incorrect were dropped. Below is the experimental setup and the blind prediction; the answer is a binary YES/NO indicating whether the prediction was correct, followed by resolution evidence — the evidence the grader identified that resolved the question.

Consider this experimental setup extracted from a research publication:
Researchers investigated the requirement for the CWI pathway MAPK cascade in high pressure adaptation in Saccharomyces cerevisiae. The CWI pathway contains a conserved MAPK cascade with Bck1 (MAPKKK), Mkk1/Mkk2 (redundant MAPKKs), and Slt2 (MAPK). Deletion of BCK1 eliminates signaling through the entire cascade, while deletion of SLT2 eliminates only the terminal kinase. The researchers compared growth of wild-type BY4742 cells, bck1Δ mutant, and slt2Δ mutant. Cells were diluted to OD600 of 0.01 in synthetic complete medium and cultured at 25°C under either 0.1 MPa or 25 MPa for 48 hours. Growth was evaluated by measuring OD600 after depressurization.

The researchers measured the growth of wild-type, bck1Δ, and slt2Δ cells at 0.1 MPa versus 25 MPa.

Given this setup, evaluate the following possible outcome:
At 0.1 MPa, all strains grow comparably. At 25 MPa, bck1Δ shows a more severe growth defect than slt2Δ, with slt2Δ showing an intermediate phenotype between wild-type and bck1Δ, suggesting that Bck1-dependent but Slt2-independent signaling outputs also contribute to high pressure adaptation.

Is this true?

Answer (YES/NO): NO